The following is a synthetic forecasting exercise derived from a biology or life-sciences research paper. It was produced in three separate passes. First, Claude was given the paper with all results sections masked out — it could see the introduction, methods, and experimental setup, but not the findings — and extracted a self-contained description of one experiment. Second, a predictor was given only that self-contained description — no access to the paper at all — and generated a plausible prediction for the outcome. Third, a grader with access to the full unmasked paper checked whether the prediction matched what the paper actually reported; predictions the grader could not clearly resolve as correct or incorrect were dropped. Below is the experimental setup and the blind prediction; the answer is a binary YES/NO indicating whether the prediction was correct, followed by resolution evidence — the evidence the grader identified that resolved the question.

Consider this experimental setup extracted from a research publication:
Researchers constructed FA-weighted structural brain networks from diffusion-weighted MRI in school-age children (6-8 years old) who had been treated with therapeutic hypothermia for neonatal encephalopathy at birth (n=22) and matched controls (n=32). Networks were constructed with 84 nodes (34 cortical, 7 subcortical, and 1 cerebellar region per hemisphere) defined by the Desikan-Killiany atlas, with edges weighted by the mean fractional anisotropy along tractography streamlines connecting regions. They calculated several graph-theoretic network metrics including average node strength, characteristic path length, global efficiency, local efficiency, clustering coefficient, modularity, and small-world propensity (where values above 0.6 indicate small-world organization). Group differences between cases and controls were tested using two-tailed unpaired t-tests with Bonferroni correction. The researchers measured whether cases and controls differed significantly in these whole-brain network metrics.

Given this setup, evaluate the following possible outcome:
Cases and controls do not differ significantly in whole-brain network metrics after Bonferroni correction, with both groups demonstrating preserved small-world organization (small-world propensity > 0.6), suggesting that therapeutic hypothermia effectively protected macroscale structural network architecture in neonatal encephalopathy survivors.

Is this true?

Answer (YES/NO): YES